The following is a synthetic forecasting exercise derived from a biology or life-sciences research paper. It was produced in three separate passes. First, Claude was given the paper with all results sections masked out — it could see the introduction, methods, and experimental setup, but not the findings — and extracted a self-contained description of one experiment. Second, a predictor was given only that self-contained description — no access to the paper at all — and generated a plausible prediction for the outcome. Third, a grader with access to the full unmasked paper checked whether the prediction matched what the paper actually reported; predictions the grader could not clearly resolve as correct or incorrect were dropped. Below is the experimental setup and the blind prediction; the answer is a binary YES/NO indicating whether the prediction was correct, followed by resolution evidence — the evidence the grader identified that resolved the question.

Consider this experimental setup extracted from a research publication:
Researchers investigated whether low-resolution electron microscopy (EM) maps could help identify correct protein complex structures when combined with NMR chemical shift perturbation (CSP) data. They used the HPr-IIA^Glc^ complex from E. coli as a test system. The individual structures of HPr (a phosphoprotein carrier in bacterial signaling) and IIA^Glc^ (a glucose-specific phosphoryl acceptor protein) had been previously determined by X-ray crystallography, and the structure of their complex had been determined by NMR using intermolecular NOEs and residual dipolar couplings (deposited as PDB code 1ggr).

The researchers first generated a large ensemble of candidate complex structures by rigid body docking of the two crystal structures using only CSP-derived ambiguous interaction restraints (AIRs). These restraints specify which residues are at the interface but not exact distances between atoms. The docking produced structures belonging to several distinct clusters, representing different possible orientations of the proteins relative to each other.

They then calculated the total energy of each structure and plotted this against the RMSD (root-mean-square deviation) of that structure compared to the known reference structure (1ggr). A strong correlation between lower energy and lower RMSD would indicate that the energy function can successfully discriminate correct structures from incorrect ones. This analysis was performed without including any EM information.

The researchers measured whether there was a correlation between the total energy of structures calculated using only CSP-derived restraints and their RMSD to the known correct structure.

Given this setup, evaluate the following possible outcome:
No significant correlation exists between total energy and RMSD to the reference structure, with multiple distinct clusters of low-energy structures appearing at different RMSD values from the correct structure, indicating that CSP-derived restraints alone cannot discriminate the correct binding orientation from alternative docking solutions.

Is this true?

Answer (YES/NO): YES